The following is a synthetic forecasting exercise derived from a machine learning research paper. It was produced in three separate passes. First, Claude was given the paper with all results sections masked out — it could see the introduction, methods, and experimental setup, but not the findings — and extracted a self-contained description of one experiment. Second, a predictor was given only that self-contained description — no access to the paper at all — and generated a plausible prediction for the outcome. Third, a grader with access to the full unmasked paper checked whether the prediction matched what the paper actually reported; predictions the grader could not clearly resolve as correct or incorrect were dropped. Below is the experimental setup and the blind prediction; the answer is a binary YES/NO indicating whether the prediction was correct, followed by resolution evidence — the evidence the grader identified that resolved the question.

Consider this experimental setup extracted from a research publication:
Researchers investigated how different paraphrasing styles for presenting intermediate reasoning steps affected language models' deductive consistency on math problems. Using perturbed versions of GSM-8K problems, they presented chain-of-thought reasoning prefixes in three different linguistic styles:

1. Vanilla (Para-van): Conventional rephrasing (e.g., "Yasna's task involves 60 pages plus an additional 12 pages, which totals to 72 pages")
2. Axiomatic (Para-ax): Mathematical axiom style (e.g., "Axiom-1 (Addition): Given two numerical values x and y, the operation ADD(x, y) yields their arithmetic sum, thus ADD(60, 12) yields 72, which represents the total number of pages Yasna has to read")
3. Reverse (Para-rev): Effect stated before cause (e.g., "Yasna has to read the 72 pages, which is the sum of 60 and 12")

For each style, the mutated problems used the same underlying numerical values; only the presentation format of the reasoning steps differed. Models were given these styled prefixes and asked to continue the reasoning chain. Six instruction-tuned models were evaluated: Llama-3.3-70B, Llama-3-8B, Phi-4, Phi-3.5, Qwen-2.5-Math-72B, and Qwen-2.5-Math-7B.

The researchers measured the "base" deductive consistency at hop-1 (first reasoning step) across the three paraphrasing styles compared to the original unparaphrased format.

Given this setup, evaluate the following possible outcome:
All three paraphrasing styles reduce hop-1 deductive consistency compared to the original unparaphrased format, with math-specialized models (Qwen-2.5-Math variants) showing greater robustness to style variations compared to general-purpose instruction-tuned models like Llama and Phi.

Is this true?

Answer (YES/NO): NO